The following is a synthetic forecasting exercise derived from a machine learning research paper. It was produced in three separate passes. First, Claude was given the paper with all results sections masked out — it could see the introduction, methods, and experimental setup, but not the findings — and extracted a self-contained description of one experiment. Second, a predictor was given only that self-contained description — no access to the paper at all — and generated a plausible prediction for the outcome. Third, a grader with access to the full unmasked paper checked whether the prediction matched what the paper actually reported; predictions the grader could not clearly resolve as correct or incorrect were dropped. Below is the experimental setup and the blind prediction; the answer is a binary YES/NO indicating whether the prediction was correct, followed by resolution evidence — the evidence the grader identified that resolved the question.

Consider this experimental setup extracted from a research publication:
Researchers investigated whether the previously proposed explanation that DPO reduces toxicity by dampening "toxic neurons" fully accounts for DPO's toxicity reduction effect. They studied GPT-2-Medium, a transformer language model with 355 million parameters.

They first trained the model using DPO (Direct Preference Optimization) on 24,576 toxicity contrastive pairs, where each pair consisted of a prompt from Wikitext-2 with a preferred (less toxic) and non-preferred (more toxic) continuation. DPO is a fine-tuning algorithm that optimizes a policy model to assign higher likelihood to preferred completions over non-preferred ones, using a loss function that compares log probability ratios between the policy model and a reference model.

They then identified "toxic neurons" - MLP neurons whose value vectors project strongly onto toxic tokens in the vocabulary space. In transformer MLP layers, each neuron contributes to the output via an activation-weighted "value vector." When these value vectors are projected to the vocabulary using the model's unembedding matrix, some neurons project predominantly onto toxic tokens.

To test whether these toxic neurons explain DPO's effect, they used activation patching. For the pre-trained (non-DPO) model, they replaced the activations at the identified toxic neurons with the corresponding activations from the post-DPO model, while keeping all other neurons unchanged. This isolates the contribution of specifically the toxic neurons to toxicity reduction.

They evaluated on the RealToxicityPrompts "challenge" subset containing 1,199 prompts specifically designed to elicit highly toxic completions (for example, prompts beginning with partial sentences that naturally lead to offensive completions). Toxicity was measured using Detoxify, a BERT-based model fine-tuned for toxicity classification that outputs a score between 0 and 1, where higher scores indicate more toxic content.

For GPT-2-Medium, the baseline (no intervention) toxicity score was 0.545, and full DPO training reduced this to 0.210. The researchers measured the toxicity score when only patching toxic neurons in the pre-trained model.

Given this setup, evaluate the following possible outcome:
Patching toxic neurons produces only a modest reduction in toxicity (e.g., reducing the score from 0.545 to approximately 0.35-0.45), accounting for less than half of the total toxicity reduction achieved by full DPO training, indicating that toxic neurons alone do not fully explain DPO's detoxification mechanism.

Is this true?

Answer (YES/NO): NO